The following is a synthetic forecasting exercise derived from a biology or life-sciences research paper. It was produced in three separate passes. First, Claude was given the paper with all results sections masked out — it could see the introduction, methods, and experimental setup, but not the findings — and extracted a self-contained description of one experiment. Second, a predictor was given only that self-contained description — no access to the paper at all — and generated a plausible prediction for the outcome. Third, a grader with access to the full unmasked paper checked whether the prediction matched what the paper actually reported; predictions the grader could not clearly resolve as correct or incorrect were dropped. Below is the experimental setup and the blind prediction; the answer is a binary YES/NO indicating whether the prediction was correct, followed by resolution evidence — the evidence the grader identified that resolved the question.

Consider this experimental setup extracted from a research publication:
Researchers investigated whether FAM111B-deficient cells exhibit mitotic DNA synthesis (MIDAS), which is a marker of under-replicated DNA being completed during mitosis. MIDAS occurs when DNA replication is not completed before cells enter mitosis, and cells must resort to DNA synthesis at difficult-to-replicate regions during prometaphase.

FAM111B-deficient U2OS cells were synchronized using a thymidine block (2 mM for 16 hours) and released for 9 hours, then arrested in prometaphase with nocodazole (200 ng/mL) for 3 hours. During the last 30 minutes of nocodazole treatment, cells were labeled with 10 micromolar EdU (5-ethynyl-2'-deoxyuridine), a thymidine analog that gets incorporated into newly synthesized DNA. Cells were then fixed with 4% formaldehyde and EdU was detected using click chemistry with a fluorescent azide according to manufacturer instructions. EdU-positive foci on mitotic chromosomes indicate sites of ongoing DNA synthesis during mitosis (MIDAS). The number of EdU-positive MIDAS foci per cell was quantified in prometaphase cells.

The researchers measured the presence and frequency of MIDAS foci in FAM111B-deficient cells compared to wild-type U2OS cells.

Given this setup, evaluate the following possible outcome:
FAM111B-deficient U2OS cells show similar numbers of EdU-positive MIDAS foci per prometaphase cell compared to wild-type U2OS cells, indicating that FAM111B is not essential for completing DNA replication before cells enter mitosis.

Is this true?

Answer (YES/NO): NO